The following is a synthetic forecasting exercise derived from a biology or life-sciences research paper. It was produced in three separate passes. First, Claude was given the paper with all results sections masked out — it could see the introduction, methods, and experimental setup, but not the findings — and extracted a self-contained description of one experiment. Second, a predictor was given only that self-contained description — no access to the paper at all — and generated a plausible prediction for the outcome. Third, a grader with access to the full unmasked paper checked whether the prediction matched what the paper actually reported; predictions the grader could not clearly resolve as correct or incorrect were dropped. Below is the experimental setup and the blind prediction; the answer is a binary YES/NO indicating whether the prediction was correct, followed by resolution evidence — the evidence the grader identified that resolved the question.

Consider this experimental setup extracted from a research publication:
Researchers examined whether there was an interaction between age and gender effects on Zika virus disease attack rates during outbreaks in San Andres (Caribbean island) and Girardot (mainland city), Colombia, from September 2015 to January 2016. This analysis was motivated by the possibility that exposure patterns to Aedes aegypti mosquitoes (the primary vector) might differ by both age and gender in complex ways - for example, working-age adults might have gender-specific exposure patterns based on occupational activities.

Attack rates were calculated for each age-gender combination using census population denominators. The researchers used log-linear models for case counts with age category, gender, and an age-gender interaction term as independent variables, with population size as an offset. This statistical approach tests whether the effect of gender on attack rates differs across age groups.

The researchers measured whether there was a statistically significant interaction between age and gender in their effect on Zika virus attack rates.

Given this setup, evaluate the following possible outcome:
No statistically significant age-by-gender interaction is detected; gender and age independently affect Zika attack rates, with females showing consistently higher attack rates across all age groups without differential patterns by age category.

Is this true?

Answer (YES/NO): NO